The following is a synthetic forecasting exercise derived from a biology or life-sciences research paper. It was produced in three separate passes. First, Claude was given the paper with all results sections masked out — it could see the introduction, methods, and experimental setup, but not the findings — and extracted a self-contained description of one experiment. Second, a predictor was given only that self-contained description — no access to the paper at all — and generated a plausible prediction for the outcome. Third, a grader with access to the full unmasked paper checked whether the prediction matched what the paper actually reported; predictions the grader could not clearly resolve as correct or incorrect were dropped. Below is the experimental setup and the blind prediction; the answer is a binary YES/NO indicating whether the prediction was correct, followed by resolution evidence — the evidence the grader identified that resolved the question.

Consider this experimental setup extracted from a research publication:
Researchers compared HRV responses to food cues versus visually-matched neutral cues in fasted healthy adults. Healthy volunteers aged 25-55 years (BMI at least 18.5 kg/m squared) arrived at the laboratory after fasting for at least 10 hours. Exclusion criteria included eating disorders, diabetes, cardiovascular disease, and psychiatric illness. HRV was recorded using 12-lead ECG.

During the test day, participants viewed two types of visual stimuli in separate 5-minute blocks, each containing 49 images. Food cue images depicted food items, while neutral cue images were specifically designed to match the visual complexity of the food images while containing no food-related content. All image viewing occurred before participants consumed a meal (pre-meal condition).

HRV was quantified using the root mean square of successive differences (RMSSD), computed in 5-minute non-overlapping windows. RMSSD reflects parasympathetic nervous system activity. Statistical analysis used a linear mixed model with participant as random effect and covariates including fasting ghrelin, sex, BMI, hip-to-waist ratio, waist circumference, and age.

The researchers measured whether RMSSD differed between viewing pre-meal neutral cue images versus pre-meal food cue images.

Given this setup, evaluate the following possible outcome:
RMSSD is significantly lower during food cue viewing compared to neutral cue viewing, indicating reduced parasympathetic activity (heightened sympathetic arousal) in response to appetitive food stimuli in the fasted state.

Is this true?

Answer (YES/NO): NO